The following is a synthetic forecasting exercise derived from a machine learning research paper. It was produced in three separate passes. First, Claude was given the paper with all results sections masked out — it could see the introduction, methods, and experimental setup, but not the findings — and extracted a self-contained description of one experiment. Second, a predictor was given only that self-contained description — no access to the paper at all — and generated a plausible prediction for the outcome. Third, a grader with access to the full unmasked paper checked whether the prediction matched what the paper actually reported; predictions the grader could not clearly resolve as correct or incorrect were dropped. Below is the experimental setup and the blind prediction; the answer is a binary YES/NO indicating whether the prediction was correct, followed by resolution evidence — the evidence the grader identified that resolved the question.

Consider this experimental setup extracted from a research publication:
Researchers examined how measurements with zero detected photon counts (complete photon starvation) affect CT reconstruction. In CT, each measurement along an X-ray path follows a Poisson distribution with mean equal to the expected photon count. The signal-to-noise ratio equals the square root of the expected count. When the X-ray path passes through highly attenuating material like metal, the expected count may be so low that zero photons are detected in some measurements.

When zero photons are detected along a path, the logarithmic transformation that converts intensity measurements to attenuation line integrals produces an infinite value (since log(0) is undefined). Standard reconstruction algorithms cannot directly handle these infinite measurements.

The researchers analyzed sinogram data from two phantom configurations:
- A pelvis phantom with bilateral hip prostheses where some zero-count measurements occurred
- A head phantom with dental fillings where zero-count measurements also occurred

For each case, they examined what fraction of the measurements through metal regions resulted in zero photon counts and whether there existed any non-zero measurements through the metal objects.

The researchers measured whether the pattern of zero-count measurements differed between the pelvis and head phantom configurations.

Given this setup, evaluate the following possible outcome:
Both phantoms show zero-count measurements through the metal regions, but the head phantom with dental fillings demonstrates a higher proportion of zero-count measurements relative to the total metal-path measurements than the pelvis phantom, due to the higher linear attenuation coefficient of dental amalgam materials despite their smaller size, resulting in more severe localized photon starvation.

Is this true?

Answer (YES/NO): NO